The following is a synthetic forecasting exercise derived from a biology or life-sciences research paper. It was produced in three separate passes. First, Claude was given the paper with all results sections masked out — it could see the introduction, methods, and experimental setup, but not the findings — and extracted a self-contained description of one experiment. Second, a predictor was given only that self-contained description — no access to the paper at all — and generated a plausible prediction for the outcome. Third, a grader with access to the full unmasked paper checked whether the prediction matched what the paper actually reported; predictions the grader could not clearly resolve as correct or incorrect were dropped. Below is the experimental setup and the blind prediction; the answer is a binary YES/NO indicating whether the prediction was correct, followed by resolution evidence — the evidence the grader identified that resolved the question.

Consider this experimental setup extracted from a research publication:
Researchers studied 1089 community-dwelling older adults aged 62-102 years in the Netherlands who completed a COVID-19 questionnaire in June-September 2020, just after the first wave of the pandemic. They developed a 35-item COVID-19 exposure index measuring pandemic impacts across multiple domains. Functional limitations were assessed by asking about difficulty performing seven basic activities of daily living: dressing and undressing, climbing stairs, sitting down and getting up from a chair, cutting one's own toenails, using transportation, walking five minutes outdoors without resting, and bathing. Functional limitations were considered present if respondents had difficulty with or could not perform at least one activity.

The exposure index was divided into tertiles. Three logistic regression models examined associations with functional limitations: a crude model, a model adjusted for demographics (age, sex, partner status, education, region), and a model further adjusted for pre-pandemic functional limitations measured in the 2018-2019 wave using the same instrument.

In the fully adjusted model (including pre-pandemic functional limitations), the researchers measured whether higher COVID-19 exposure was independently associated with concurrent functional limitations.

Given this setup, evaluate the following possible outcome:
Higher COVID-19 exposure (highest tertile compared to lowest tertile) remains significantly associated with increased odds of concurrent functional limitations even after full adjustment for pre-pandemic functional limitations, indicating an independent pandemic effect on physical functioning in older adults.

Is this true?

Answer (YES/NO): YES